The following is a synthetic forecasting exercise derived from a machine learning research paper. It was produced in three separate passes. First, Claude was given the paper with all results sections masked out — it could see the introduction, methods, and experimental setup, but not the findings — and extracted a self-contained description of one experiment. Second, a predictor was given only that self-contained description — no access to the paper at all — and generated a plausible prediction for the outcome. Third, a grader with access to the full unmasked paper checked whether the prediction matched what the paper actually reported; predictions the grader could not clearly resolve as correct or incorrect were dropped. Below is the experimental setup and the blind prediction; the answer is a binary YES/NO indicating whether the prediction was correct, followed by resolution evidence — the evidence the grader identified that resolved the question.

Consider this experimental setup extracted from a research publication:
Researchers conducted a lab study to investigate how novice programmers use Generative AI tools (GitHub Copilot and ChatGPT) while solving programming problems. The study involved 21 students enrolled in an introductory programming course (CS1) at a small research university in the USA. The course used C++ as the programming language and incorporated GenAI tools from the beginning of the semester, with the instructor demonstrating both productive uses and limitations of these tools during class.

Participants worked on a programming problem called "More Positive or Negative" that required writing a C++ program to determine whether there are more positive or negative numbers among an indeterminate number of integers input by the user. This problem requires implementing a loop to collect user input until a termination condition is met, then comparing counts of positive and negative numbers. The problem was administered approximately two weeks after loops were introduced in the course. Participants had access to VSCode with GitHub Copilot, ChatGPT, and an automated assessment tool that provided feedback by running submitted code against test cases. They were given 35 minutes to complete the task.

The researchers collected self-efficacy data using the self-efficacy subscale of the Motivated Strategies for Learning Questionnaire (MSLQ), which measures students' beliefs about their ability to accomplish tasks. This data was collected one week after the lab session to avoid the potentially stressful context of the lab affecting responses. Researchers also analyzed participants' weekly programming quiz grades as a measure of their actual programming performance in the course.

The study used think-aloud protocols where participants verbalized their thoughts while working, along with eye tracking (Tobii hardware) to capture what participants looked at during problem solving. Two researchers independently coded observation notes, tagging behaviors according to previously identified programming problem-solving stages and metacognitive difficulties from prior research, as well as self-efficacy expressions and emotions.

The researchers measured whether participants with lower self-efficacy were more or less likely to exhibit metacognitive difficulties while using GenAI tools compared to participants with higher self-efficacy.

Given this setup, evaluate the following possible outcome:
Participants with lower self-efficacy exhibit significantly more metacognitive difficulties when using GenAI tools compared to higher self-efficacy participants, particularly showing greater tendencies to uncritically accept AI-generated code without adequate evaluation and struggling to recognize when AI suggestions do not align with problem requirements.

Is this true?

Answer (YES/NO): YES